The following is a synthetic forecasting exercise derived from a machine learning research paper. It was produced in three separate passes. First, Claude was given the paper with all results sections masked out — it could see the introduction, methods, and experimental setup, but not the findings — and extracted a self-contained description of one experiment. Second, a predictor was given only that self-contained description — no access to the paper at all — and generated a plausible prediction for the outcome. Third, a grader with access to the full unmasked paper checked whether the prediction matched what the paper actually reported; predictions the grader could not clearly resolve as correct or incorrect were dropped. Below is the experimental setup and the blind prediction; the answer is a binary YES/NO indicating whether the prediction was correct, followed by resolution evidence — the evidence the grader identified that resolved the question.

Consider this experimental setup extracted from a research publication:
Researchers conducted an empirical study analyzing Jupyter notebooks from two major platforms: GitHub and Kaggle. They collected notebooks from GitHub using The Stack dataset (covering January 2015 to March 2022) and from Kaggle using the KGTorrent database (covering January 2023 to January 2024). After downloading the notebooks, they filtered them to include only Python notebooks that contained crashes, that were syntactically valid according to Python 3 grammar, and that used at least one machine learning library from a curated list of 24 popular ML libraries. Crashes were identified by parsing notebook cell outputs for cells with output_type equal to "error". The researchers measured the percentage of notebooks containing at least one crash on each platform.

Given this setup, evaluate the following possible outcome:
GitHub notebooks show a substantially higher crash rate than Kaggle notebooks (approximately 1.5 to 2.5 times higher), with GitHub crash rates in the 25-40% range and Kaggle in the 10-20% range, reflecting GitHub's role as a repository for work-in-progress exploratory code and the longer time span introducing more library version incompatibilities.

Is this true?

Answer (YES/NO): NO